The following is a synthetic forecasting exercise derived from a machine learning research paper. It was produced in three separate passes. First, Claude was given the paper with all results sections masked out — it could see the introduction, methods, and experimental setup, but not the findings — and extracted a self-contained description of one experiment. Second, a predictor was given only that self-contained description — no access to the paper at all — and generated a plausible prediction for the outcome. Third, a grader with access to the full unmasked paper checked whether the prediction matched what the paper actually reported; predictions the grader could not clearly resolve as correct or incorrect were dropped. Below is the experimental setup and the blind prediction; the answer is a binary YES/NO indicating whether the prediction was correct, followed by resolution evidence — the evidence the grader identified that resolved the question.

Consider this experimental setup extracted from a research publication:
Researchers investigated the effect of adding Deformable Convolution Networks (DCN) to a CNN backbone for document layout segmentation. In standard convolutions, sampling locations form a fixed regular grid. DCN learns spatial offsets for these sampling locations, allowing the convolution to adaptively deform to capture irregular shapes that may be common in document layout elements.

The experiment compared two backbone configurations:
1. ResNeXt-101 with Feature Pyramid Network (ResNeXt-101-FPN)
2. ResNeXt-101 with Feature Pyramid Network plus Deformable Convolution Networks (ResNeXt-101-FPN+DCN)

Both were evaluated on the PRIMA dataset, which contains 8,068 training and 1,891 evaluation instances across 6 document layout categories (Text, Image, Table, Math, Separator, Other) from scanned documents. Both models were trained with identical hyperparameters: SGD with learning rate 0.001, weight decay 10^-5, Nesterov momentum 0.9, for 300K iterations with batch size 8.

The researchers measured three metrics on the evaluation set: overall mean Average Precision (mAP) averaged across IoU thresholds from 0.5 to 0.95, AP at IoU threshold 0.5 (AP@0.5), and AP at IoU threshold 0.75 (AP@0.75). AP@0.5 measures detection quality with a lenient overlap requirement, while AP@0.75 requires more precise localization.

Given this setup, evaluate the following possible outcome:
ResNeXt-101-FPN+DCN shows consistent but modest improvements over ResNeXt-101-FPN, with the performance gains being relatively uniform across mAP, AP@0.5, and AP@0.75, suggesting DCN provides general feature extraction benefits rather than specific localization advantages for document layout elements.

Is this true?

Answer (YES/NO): NO